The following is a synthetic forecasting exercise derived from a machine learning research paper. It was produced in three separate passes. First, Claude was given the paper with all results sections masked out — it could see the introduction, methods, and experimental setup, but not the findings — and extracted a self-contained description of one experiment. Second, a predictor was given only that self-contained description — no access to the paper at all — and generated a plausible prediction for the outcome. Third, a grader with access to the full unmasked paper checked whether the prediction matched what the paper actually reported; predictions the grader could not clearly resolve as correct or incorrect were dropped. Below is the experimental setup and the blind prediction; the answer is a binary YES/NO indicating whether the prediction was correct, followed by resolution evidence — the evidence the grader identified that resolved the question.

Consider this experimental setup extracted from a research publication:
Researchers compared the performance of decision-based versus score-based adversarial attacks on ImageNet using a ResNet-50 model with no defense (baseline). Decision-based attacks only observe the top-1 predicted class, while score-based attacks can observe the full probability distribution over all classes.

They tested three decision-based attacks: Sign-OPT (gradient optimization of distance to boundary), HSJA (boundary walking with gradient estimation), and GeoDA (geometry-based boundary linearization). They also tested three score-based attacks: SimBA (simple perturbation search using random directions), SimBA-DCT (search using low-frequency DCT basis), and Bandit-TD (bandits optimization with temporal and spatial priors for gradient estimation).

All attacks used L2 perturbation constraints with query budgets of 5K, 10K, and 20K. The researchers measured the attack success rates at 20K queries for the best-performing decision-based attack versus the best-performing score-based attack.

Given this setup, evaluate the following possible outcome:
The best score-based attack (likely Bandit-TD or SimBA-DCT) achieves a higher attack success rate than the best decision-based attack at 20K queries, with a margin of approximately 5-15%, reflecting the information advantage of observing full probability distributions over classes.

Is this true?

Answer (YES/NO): NO